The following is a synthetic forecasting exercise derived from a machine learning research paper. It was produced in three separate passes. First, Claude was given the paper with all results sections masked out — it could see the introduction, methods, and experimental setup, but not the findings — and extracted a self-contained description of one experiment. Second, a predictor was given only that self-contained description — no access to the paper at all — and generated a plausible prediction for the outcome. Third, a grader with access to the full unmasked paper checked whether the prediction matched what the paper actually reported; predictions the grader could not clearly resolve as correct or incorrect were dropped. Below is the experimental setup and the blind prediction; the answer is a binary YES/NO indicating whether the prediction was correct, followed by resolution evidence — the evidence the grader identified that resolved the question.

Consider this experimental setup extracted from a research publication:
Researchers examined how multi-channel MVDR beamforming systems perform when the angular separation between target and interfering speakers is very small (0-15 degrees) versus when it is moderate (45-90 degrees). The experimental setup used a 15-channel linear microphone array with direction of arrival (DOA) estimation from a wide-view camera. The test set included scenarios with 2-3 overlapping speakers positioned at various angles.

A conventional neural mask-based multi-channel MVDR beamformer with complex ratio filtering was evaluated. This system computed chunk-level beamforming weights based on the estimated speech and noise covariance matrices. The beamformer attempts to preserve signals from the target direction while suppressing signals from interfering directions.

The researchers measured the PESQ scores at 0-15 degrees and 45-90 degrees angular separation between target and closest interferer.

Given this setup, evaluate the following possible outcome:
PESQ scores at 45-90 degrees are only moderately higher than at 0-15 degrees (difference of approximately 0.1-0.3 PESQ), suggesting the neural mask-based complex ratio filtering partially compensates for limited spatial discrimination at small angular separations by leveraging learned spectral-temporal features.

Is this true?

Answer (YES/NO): NO